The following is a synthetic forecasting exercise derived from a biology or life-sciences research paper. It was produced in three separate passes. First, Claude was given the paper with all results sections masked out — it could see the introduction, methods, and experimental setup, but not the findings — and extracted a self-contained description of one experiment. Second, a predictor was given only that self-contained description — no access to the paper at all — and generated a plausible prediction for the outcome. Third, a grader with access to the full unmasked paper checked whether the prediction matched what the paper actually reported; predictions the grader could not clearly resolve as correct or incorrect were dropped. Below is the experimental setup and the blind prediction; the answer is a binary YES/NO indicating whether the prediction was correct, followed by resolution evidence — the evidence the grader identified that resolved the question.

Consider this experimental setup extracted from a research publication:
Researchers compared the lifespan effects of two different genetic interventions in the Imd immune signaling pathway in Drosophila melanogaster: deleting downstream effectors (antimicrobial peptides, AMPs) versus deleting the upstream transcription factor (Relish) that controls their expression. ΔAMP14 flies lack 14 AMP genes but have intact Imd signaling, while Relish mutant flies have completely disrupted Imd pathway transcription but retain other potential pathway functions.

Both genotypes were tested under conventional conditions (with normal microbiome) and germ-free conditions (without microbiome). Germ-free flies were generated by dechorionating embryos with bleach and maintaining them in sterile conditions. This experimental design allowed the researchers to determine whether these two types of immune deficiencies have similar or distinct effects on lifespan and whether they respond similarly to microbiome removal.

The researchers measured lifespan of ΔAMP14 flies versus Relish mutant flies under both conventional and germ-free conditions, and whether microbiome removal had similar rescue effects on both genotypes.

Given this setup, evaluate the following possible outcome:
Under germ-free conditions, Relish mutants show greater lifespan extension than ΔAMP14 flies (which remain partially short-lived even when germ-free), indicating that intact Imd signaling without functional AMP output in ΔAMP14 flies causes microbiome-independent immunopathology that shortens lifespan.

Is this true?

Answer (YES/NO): NO